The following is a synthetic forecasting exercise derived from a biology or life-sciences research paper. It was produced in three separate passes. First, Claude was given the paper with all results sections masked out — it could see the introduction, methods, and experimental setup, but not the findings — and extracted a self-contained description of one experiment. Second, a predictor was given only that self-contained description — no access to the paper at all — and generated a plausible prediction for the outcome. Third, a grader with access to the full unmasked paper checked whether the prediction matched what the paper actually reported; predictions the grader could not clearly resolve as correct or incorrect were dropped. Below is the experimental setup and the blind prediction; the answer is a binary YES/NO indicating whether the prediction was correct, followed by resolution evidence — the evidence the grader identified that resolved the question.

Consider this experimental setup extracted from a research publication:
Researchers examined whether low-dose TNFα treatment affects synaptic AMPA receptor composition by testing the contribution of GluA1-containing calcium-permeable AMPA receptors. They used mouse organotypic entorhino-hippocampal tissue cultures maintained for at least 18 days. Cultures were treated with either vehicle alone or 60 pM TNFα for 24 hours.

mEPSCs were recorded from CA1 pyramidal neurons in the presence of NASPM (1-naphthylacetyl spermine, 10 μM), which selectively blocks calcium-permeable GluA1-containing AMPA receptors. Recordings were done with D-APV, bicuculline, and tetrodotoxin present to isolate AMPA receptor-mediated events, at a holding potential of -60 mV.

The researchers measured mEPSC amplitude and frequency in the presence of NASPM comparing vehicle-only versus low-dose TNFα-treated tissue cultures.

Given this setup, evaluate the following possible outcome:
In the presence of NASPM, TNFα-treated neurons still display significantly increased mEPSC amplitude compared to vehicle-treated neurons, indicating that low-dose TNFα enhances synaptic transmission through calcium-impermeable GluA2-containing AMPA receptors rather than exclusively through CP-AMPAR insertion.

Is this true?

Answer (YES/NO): NO